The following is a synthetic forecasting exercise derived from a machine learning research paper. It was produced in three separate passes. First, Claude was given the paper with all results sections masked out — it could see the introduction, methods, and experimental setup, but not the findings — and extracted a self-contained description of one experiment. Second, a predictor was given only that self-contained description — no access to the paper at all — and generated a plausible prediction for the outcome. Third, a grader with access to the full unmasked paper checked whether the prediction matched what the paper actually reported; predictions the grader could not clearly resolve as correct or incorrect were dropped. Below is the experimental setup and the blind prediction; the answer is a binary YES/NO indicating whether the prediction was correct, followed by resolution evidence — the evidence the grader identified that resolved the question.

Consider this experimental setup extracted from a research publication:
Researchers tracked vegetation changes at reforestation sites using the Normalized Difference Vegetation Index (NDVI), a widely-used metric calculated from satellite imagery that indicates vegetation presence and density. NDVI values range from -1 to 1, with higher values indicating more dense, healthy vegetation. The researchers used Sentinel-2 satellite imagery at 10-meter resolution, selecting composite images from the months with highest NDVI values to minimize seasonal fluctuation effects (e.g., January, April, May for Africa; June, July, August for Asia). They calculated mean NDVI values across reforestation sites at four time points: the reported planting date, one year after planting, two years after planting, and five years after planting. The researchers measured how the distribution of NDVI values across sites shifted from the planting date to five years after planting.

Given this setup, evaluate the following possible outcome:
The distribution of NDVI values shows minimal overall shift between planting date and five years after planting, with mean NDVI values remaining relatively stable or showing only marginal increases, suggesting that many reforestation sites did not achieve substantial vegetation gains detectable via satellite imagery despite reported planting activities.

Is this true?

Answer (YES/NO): NO